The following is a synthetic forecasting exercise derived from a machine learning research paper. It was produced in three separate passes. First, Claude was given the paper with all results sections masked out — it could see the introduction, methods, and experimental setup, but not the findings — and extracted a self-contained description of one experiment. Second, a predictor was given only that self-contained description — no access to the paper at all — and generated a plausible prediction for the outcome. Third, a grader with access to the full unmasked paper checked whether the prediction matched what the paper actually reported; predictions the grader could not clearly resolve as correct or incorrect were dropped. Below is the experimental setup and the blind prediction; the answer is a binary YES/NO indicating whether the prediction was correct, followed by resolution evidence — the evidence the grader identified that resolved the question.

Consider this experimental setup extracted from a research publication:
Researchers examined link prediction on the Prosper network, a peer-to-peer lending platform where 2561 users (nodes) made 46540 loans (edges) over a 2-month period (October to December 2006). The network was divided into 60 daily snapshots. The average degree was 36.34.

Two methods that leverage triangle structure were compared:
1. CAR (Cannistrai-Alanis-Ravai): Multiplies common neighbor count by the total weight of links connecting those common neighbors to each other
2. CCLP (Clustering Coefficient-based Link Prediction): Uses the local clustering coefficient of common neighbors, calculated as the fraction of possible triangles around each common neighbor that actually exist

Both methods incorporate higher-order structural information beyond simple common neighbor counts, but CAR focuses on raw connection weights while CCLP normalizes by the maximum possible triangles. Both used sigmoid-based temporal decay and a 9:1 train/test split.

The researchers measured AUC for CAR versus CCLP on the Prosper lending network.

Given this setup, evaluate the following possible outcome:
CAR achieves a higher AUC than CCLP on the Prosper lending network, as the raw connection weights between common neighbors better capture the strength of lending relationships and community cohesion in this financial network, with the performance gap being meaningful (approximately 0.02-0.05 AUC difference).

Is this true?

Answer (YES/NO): NO